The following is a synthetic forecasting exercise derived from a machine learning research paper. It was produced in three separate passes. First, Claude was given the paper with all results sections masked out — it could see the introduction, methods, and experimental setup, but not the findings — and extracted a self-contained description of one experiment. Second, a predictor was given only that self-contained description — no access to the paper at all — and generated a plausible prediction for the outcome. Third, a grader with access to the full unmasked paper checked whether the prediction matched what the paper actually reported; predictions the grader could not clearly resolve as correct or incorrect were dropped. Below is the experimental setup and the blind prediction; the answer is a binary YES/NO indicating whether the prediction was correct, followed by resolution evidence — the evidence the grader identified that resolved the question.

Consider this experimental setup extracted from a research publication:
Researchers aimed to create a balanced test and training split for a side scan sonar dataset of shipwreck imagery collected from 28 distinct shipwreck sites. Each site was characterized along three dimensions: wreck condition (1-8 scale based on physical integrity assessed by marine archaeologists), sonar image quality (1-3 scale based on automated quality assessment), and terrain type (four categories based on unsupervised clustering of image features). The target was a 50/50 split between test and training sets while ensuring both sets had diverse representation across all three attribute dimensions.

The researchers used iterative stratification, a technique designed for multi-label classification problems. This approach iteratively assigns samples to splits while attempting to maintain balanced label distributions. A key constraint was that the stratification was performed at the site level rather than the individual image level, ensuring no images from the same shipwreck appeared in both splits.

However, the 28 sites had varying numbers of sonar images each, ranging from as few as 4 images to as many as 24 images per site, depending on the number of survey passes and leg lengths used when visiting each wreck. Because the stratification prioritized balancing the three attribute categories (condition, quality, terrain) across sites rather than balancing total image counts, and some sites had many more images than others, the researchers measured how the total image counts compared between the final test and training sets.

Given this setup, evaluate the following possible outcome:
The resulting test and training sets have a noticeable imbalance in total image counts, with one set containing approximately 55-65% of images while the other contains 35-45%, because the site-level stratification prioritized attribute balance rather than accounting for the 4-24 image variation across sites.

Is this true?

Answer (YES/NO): NO